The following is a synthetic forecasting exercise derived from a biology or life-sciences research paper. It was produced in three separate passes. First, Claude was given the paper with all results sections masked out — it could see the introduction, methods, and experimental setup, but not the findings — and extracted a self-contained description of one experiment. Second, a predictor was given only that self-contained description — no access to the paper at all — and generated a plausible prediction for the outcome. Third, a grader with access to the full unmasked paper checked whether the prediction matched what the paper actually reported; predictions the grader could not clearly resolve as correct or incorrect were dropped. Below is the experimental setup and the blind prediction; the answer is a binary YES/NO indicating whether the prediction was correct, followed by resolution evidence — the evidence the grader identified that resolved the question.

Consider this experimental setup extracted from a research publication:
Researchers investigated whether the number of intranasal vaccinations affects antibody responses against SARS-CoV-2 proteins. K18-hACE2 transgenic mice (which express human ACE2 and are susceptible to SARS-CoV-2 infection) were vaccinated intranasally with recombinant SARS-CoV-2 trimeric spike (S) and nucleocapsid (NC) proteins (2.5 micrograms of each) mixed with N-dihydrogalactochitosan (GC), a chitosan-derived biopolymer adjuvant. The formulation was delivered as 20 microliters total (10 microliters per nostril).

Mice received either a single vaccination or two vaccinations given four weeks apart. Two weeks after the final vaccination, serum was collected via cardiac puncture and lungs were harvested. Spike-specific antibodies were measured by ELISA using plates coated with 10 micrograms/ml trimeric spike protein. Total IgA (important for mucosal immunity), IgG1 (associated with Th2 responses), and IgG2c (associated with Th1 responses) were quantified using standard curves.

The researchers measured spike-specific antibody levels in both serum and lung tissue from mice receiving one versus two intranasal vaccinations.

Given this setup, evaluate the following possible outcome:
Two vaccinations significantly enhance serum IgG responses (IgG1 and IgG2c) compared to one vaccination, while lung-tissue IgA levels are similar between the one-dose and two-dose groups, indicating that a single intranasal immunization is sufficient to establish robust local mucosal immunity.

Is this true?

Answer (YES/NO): NO